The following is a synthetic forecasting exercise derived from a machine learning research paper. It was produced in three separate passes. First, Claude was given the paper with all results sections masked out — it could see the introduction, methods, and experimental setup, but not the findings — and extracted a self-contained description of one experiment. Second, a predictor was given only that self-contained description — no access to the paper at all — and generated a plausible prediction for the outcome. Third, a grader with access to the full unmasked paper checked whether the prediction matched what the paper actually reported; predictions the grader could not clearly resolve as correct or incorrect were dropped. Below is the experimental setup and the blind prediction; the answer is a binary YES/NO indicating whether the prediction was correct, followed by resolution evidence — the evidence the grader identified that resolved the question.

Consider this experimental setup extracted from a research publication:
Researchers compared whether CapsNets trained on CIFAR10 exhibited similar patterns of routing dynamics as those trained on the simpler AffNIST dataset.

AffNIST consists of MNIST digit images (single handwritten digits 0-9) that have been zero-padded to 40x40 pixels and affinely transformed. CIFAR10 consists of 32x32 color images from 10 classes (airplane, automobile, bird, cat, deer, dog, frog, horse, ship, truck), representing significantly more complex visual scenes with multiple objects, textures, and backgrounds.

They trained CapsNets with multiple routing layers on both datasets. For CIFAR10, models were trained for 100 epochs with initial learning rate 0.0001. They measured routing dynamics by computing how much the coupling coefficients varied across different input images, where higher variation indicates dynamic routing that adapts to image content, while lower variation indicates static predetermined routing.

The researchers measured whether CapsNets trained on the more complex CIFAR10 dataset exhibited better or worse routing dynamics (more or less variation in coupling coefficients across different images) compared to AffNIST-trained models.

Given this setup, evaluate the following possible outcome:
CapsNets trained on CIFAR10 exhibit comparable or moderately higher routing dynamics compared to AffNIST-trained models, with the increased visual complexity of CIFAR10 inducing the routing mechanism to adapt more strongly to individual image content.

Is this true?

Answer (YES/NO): NO